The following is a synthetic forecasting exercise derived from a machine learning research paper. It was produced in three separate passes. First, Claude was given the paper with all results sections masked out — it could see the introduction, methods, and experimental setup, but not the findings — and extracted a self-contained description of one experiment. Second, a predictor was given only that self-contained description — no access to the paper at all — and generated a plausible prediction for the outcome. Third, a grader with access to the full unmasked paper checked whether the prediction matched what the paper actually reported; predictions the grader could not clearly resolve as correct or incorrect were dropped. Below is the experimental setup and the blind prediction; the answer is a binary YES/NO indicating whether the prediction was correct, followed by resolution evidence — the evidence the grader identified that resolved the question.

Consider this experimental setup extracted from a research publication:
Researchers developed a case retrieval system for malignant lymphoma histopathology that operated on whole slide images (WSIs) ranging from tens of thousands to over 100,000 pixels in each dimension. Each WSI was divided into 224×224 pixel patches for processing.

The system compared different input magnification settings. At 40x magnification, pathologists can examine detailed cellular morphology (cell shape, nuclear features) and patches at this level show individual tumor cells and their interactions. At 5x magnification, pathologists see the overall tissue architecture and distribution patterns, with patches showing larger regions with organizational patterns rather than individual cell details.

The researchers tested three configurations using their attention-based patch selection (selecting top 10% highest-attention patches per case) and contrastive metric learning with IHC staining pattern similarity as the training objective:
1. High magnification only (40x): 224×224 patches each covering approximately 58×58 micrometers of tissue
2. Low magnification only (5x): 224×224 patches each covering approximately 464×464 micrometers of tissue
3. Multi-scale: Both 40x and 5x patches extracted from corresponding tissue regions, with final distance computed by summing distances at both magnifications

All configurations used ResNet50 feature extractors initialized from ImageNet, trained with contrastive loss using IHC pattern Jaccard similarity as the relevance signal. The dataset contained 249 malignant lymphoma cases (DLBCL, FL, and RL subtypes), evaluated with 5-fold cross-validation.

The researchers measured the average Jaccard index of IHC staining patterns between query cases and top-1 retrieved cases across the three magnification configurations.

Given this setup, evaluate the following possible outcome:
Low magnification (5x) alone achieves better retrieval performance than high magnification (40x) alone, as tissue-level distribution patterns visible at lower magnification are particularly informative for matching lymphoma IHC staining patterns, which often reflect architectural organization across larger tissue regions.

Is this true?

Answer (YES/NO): YES